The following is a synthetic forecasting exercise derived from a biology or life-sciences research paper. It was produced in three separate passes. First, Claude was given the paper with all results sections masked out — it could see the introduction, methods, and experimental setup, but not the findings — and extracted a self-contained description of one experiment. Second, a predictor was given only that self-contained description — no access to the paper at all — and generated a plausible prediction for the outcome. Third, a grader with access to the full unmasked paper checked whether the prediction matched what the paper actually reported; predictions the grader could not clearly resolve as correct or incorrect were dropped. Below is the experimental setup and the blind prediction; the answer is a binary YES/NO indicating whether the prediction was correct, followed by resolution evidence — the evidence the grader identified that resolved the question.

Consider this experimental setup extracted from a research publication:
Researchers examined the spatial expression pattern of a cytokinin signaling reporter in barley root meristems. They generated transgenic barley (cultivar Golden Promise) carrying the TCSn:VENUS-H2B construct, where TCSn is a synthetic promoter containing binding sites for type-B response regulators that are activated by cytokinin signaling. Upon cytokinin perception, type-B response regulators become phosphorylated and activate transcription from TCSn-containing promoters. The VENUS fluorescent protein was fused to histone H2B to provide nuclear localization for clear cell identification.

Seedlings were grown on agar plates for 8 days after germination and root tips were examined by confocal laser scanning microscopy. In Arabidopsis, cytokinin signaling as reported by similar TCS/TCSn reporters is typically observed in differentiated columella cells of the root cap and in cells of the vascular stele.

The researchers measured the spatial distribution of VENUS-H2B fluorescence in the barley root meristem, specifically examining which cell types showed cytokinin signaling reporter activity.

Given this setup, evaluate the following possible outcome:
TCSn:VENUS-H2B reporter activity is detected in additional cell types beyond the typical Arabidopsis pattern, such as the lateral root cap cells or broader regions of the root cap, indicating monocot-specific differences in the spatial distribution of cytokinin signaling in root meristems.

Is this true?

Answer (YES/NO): NO